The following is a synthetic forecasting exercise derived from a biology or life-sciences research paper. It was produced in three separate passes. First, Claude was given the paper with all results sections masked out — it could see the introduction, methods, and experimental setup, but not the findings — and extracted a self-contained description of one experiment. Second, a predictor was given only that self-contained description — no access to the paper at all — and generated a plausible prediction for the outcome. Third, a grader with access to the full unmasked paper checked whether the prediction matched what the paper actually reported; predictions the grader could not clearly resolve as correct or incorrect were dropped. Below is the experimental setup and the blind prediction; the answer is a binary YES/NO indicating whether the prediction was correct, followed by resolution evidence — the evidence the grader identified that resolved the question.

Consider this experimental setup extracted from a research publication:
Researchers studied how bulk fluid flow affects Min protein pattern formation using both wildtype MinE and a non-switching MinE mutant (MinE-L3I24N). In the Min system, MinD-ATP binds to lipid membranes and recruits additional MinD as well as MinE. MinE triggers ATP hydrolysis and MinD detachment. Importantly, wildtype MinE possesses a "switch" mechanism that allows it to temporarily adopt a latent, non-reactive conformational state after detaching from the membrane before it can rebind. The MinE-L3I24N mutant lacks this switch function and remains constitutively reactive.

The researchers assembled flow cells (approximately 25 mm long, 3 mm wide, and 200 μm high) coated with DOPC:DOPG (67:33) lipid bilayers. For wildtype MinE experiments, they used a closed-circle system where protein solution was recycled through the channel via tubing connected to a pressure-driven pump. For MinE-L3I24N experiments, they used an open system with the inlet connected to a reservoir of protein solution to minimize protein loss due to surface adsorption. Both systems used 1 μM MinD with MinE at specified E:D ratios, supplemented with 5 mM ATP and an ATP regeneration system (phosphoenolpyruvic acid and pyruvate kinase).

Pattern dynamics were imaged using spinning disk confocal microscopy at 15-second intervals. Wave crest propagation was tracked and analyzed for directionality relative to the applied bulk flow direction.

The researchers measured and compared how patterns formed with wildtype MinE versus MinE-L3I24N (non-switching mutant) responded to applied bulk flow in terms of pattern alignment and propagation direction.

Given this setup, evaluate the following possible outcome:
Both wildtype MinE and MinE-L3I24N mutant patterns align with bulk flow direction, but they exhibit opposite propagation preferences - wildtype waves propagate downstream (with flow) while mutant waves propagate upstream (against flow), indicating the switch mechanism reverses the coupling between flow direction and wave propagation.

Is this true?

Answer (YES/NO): NO